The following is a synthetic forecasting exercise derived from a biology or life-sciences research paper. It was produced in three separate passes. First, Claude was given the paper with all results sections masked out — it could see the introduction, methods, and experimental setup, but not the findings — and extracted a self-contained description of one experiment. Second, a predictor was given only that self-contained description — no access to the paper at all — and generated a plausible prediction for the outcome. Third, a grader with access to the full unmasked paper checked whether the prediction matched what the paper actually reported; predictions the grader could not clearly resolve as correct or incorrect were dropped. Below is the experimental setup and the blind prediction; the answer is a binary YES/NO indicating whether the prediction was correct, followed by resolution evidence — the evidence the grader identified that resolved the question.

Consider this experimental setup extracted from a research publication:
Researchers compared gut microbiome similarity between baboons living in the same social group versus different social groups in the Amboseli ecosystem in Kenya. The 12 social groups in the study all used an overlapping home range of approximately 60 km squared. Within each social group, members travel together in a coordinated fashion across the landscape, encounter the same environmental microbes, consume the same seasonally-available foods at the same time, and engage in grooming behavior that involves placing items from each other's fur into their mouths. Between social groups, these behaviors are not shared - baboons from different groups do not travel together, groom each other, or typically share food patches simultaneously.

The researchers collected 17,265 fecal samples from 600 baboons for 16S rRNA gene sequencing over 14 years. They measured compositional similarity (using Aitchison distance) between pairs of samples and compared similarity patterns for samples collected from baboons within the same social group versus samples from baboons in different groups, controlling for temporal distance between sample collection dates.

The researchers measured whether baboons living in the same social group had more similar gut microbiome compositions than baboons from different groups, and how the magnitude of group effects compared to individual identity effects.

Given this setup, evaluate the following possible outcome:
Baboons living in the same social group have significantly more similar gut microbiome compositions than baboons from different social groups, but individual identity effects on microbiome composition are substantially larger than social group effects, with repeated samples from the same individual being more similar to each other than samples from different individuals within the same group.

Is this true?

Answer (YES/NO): YES